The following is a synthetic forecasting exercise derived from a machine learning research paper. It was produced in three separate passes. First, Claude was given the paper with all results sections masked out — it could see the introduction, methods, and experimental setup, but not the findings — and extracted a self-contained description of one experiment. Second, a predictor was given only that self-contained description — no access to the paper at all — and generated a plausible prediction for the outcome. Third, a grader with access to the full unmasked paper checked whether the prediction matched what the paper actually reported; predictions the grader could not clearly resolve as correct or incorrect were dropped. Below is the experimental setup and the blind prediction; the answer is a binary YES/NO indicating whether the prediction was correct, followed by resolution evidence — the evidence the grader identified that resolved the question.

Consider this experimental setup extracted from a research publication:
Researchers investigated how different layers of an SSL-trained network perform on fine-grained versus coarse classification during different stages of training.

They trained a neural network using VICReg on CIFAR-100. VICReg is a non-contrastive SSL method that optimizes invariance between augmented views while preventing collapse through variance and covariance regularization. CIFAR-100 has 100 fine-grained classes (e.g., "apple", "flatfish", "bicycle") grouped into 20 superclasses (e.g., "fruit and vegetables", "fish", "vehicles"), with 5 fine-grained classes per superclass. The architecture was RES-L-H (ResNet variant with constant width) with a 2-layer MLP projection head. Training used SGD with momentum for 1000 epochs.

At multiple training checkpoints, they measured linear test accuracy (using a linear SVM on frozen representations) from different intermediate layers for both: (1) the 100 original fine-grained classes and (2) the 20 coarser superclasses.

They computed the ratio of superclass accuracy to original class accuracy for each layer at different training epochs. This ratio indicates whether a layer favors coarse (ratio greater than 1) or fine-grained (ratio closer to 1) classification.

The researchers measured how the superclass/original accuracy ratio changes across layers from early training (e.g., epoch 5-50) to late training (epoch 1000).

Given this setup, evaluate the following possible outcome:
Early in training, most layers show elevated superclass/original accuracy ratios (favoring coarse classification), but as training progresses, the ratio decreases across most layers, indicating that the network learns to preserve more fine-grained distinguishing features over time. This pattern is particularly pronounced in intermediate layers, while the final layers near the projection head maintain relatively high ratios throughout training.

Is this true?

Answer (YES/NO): NO